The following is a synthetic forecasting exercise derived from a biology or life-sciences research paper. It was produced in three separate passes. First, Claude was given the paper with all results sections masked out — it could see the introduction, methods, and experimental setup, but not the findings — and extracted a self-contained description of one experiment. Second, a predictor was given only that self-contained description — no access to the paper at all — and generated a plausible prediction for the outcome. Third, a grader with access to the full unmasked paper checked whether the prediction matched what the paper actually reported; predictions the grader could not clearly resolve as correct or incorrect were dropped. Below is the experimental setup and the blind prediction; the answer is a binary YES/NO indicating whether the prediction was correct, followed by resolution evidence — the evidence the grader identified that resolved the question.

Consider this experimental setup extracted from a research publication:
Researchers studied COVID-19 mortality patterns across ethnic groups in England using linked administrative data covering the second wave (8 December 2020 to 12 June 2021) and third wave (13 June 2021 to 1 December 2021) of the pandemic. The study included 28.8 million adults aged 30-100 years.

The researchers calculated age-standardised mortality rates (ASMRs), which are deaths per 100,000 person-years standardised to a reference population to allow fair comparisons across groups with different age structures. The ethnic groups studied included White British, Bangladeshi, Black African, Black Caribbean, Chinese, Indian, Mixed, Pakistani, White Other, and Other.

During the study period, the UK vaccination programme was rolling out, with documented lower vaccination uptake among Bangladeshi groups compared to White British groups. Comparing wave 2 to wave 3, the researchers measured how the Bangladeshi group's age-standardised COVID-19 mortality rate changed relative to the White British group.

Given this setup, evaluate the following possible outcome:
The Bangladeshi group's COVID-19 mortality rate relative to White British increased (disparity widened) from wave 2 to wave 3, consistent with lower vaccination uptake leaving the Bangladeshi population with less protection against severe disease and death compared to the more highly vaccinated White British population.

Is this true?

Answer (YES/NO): NO